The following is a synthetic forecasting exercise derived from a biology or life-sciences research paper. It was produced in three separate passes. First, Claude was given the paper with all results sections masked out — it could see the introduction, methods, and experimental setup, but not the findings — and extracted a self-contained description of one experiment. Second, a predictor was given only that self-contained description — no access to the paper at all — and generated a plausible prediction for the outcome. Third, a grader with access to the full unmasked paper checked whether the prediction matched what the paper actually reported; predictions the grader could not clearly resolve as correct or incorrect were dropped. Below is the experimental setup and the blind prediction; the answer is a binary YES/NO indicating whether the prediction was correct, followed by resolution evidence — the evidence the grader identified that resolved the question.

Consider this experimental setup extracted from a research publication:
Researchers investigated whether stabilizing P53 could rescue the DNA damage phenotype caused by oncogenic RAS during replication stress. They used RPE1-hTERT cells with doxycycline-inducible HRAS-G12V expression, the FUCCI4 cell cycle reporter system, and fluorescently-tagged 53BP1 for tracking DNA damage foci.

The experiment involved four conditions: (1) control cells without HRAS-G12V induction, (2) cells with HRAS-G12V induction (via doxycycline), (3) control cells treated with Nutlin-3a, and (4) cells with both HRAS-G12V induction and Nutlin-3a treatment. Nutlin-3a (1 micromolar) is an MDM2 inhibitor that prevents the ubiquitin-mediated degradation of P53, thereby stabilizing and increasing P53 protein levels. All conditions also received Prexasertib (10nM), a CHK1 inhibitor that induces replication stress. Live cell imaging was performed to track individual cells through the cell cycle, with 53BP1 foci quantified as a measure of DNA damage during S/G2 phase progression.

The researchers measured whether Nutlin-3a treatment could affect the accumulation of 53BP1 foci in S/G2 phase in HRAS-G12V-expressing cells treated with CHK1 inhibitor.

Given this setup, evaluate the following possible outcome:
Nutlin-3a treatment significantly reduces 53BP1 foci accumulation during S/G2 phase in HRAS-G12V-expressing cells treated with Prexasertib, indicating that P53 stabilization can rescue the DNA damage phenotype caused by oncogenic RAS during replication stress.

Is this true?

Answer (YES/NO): YES